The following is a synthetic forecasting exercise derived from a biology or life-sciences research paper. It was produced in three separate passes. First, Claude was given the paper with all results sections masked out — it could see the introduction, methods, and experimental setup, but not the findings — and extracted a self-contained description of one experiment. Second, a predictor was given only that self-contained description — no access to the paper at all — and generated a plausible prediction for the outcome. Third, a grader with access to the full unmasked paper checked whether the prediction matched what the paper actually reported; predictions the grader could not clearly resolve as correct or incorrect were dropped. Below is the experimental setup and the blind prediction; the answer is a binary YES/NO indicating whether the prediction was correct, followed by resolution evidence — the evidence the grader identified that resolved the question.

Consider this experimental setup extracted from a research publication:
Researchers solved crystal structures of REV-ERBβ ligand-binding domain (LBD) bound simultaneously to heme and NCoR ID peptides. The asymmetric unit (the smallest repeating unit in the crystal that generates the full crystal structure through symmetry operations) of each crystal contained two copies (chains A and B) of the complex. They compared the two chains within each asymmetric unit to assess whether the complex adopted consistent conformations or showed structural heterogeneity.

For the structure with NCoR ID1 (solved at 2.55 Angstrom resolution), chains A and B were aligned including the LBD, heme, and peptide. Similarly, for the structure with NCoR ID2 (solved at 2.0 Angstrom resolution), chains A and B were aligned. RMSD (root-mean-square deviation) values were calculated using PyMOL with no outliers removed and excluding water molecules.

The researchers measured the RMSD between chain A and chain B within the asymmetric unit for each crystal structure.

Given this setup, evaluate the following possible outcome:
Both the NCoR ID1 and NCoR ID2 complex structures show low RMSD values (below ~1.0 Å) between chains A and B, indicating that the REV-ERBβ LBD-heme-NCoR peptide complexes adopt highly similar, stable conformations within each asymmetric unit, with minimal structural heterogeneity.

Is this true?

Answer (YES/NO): NO